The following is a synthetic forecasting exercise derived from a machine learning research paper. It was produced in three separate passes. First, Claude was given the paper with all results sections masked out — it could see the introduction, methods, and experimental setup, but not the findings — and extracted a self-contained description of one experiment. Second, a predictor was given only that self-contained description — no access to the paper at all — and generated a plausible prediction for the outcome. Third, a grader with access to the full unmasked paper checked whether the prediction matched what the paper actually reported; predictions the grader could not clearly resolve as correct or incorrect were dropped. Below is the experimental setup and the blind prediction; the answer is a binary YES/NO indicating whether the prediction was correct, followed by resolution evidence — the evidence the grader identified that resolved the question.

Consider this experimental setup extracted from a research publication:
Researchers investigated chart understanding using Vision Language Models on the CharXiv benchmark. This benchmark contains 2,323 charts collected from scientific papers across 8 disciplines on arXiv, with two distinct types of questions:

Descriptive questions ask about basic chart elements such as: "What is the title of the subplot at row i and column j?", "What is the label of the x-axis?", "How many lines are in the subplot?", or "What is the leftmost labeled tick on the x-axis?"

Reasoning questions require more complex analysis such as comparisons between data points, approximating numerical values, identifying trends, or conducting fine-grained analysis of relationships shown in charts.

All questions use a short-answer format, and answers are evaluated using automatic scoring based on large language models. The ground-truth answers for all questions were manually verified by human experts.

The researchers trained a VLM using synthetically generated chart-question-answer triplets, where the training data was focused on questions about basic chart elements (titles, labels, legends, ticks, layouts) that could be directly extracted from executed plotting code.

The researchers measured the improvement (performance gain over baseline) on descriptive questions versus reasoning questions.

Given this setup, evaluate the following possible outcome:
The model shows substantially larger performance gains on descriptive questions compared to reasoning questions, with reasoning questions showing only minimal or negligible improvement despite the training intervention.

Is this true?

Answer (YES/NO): NO